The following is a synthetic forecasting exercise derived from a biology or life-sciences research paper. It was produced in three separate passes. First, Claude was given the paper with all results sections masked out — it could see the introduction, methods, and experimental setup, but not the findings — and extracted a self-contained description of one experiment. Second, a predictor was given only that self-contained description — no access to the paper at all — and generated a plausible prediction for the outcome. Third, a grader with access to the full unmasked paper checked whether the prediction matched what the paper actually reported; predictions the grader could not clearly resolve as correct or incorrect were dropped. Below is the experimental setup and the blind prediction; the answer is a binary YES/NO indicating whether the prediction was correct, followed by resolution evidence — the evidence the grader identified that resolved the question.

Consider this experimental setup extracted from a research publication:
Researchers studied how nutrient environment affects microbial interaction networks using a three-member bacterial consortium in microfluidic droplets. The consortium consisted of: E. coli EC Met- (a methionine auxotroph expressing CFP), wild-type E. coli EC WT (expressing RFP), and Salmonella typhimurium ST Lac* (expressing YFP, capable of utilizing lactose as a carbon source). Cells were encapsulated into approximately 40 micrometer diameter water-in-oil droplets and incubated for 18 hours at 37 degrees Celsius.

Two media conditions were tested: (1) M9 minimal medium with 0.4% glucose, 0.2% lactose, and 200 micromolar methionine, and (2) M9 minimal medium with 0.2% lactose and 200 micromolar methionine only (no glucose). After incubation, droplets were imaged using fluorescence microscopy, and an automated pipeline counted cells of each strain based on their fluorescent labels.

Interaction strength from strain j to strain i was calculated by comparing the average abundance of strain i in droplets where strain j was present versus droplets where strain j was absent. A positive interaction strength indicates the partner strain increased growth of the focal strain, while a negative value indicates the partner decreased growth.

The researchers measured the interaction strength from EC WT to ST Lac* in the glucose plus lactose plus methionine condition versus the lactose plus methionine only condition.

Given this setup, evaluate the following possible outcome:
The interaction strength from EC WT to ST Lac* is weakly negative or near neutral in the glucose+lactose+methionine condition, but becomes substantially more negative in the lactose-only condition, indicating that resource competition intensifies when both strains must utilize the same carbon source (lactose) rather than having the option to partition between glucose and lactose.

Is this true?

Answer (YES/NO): NO